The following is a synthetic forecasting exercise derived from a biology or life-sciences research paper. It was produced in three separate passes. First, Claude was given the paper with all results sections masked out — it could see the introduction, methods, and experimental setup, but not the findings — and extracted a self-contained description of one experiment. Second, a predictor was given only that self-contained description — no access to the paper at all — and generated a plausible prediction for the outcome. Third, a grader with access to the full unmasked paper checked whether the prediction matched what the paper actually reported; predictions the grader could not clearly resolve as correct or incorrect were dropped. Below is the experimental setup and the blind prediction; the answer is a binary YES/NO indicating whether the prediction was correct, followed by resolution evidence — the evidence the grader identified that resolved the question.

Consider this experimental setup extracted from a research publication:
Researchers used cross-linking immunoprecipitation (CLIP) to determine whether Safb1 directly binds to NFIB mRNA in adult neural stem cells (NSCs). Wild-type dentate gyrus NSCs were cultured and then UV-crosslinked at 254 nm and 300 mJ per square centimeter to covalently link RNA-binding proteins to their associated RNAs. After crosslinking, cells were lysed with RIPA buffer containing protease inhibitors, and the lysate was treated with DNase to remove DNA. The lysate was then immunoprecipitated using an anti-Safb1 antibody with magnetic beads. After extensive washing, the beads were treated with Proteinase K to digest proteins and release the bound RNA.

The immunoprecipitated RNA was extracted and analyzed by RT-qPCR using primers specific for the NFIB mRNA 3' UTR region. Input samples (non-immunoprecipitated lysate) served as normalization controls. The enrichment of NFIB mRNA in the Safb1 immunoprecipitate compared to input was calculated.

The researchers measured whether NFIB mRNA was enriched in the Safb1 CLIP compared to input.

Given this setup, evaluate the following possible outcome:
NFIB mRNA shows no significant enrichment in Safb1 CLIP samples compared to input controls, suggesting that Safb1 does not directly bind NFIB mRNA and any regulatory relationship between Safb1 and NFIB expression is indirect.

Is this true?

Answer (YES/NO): NO